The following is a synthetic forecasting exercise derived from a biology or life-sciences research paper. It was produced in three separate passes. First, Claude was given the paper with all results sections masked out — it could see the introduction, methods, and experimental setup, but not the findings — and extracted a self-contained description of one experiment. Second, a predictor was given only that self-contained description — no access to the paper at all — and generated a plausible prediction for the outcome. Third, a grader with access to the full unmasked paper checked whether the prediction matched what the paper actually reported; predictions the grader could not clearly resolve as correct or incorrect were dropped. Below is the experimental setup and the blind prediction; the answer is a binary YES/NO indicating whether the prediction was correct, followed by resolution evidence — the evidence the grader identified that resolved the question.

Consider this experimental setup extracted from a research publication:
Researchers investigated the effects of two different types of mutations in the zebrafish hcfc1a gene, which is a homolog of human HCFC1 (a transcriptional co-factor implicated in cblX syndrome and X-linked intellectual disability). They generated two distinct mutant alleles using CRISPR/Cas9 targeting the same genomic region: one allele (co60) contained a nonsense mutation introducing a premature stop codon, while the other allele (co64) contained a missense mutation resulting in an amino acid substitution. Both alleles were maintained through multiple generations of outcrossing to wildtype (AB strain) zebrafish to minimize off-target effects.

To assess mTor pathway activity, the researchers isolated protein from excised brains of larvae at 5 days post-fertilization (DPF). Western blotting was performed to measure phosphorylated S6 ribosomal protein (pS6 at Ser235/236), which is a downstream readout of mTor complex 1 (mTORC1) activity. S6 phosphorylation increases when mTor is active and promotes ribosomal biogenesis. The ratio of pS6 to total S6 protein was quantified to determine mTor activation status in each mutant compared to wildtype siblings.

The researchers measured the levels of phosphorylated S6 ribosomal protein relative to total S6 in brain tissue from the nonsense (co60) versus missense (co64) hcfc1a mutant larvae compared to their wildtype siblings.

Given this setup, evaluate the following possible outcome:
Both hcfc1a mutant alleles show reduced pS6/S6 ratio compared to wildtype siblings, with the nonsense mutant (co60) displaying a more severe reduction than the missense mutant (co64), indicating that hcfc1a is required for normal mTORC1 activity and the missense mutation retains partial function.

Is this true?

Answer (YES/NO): NO